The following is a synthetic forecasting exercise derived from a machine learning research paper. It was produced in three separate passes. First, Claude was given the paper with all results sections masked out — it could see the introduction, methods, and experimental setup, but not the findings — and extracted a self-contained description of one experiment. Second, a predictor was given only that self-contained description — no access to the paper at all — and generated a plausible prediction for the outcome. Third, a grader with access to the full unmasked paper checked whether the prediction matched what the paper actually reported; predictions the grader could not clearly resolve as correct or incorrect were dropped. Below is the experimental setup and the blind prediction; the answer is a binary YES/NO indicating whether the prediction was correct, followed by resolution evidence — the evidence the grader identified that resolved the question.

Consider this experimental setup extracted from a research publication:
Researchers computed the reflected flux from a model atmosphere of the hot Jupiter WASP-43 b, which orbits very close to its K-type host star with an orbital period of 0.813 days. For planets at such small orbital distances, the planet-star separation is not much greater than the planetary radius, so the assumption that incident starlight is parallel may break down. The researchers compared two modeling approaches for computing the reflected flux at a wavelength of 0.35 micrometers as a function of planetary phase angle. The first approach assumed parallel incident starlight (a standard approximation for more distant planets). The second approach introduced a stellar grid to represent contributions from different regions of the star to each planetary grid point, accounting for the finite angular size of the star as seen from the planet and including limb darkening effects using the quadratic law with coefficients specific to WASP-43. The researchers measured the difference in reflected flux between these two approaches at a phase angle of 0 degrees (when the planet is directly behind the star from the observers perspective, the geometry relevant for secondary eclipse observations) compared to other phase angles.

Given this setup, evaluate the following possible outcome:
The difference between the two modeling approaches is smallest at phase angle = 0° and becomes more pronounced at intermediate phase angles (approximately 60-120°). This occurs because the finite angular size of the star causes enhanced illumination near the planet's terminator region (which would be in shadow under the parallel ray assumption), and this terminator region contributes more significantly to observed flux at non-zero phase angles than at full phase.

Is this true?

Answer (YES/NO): NO